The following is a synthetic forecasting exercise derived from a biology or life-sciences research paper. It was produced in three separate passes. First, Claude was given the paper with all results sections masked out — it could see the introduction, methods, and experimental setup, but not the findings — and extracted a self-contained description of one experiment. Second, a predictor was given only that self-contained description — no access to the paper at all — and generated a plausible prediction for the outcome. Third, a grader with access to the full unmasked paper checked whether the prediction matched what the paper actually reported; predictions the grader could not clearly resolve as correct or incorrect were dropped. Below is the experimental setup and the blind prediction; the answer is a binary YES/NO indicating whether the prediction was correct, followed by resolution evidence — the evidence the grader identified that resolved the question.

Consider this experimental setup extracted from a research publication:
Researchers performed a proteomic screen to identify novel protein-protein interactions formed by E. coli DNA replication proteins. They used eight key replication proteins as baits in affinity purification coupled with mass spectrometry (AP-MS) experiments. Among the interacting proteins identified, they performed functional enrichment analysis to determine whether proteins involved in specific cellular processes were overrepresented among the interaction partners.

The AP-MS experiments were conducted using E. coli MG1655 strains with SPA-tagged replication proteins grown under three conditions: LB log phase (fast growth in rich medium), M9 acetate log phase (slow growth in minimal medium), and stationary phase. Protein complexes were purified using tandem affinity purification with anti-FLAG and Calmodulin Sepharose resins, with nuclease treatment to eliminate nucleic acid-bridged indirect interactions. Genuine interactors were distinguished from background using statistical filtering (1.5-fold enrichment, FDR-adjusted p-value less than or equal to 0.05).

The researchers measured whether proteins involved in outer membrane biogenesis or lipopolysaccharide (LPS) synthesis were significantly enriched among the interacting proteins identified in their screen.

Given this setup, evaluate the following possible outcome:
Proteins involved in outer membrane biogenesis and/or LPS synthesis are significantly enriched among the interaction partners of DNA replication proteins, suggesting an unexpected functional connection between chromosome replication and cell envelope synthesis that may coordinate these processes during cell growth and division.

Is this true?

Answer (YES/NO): NO